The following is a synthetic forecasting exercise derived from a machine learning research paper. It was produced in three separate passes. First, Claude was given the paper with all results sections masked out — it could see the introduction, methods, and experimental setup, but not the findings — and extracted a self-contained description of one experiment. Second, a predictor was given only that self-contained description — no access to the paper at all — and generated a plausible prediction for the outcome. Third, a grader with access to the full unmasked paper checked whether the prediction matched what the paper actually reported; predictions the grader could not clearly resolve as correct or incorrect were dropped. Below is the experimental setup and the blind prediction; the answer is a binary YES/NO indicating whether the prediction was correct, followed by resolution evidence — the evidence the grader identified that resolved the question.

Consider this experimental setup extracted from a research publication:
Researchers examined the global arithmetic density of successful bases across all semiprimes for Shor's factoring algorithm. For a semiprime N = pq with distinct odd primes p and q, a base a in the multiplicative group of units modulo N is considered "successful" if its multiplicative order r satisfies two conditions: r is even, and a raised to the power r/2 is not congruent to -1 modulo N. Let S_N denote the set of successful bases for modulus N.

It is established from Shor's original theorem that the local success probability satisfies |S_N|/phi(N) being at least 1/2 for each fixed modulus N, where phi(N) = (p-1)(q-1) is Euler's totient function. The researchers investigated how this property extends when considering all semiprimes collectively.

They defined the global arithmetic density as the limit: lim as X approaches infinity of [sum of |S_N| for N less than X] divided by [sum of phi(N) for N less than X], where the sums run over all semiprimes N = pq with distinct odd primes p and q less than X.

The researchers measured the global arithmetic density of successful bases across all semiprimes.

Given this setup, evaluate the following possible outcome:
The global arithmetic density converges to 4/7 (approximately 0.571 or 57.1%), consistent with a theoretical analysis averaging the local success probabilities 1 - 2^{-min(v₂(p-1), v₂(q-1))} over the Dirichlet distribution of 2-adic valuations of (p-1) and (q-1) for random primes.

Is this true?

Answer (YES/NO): NO